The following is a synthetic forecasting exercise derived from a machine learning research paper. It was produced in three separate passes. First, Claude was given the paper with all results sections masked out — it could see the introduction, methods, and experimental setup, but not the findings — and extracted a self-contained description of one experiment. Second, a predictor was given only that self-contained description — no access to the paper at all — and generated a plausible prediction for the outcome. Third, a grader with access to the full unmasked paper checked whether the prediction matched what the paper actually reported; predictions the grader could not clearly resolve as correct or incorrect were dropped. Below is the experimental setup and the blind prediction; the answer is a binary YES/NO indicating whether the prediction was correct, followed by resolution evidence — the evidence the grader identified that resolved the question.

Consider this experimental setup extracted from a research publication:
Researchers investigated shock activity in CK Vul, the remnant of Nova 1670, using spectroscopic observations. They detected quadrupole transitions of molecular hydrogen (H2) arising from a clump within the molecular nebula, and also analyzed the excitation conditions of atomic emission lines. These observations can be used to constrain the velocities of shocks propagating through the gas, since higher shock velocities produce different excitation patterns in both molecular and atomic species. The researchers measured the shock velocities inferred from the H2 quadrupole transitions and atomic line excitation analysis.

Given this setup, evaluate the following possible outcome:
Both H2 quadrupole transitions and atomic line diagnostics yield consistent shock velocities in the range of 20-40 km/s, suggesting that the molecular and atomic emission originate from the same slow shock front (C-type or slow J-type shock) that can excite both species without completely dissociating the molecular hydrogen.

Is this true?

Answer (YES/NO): NO